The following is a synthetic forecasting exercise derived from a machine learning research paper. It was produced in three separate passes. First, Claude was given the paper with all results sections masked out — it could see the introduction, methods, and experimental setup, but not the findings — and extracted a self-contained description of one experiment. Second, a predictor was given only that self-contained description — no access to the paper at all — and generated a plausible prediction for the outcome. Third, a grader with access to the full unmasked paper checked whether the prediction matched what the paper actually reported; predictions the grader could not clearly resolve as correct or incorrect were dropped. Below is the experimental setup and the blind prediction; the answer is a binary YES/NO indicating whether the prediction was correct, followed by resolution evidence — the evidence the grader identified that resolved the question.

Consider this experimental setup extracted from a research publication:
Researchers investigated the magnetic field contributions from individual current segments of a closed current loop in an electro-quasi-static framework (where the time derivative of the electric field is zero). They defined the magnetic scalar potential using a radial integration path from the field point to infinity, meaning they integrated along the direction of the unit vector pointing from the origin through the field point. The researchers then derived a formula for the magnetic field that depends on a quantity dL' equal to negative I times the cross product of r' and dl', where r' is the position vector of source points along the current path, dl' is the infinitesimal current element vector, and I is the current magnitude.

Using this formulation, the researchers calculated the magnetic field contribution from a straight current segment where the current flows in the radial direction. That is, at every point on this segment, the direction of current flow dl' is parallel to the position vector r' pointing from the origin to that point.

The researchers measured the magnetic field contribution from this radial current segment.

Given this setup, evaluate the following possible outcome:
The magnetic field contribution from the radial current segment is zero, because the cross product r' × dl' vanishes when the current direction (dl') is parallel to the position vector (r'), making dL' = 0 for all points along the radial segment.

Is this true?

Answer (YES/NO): YES